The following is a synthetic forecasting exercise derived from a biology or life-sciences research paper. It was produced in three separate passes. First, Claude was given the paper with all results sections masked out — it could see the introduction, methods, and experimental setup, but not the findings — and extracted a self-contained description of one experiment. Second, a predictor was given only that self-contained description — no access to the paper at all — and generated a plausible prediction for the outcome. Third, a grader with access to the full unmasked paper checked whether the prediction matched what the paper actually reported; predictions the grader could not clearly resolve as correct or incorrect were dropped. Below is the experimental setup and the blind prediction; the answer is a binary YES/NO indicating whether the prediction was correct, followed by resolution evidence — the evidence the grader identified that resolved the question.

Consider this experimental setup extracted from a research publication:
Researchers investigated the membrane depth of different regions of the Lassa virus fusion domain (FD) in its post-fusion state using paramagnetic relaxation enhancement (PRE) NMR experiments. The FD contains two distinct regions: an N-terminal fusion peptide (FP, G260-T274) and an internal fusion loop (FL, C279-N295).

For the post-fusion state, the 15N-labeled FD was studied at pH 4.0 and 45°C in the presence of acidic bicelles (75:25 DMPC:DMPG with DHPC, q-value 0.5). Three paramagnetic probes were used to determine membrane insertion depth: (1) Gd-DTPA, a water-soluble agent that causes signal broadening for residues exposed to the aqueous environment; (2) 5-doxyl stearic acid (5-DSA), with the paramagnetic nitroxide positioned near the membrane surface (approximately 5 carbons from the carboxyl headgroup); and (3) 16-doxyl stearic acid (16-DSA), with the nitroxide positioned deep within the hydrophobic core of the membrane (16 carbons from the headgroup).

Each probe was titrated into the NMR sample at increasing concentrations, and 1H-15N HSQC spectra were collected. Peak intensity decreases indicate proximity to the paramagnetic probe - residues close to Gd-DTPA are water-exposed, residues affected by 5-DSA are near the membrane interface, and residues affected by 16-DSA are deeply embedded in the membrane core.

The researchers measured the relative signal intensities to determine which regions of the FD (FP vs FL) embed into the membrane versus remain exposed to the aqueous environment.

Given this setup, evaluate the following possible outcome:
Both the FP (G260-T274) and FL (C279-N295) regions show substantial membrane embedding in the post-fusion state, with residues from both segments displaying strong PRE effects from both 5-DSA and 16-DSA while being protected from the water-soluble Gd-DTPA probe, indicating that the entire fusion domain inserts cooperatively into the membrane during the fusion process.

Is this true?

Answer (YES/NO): NO